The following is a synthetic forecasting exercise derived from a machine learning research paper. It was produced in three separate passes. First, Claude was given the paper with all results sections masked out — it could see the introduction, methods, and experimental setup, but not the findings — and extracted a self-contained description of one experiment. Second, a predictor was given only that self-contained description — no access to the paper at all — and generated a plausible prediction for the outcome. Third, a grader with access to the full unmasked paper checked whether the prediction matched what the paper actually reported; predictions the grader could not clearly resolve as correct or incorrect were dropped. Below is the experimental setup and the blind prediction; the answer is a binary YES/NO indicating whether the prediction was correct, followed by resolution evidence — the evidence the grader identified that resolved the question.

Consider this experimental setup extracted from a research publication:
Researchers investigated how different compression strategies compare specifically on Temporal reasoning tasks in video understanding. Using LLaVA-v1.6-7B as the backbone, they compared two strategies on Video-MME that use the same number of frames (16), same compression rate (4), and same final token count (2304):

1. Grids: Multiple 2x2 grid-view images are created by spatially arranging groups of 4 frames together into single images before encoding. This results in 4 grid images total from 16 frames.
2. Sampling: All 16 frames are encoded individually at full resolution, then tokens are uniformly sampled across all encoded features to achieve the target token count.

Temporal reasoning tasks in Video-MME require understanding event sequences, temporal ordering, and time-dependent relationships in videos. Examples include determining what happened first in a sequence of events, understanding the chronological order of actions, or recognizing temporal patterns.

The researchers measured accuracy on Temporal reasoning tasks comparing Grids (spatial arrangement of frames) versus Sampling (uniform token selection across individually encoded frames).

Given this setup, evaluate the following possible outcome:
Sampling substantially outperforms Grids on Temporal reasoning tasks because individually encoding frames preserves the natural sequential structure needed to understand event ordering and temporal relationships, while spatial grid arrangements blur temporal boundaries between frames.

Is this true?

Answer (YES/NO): NO